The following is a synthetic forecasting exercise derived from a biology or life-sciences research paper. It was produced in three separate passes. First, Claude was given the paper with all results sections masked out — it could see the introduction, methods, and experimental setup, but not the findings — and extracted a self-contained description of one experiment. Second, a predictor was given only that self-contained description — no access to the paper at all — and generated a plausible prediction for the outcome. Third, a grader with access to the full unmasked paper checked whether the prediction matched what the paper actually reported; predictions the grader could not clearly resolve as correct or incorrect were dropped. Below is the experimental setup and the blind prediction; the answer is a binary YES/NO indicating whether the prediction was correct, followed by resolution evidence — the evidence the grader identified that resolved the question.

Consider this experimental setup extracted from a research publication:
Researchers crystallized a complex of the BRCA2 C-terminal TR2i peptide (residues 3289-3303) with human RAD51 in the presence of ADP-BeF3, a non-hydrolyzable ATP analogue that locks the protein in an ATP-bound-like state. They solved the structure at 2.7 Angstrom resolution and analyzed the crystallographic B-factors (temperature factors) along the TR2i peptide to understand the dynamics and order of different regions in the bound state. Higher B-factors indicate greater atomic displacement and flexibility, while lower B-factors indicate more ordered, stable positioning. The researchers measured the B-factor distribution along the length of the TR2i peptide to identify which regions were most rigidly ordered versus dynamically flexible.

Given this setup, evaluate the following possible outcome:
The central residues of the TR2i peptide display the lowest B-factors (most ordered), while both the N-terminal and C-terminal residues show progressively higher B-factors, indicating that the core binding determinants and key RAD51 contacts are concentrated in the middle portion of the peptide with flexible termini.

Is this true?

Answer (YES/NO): NO